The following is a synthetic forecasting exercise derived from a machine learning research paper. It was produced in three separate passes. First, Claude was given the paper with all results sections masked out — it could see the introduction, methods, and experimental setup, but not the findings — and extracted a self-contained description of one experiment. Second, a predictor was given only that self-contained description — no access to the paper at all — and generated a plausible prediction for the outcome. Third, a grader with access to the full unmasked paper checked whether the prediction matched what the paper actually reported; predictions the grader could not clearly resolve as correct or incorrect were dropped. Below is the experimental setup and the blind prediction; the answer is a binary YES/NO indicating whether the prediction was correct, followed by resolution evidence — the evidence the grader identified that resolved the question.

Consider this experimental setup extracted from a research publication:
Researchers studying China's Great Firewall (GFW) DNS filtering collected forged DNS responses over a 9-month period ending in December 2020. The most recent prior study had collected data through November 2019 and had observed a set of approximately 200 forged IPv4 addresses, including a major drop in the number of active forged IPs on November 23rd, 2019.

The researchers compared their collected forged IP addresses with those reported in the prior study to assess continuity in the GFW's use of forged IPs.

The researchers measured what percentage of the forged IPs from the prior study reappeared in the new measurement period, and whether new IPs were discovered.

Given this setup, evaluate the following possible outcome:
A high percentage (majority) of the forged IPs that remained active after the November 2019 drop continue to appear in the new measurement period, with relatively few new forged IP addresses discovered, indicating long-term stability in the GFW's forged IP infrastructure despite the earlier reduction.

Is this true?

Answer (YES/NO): NO